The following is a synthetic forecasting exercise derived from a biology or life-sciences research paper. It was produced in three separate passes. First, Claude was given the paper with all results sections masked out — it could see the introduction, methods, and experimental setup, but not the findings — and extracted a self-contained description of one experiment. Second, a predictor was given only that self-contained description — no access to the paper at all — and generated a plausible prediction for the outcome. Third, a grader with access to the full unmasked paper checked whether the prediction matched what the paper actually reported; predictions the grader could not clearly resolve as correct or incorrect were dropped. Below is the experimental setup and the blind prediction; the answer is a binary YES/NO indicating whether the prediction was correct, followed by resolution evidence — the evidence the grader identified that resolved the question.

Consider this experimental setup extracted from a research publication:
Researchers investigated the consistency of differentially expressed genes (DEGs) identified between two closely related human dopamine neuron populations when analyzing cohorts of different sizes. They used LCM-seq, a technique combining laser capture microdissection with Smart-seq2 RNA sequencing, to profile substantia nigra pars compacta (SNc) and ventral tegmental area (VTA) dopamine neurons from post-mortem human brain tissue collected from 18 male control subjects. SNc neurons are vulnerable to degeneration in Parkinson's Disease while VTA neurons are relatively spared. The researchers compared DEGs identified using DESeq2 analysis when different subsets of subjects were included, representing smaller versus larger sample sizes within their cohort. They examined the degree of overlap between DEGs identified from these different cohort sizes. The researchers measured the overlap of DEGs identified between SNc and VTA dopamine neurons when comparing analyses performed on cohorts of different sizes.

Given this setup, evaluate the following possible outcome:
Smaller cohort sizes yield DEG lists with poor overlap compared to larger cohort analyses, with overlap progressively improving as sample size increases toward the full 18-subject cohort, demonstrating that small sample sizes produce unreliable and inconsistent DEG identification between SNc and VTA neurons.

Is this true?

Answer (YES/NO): YES